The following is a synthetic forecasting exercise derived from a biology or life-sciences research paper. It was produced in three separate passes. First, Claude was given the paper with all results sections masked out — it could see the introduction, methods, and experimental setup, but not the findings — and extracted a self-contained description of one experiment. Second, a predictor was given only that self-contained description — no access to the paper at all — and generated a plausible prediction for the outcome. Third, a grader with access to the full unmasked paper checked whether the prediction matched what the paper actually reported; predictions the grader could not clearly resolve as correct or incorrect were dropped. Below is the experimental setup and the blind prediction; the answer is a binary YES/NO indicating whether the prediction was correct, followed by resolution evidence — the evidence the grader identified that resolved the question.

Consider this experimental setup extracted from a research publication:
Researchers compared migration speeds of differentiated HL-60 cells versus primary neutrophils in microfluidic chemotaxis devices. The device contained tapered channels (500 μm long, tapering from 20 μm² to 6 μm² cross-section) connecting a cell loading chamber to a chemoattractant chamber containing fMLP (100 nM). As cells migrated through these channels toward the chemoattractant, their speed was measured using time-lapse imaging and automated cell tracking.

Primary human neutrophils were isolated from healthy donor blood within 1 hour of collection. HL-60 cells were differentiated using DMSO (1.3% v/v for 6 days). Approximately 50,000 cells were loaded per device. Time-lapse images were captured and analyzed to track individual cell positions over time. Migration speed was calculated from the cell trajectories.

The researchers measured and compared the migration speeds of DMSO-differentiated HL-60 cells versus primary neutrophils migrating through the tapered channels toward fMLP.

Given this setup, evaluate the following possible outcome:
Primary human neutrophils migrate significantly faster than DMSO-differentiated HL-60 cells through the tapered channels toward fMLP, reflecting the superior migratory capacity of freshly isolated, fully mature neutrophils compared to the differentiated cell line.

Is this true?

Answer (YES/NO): YES